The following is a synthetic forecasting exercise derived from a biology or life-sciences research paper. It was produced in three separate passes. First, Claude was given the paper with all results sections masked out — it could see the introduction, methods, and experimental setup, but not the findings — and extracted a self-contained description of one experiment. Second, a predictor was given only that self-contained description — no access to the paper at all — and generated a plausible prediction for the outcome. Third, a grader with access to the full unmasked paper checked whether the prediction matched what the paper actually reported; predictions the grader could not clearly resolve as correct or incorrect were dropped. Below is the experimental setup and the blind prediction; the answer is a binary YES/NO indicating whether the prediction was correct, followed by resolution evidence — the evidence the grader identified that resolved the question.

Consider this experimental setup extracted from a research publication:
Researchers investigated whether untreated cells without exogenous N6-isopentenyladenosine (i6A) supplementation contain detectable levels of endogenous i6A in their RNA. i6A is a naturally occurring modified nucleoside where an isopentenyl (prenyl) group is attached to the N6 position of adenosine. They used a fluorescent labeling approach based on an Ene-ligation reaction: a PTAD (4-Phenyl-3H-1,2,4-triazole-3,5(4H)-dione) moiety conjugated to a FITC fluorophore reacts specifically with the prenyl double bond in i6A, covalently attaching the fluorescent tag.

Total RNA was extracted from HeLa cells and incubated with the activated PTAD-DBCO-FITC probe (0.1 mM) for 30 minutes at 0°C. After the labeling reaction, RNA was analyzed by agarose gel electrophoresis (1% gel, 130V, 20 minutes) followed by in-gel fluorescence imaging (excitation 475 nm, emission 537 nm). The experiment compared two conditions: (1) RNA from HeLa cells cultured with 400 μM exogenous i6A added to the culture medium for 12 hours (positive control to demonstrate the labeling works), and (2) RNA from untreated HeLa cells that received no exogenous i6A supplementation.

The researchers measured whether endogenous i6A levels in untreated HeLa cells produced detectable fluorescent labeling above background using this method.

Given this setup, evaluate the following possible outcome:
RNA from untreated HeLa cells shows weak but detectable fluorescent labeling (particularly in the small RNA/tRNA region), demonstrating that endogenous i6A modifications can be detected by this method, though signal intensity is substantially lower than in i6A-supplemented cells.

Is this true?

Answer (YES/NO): NO